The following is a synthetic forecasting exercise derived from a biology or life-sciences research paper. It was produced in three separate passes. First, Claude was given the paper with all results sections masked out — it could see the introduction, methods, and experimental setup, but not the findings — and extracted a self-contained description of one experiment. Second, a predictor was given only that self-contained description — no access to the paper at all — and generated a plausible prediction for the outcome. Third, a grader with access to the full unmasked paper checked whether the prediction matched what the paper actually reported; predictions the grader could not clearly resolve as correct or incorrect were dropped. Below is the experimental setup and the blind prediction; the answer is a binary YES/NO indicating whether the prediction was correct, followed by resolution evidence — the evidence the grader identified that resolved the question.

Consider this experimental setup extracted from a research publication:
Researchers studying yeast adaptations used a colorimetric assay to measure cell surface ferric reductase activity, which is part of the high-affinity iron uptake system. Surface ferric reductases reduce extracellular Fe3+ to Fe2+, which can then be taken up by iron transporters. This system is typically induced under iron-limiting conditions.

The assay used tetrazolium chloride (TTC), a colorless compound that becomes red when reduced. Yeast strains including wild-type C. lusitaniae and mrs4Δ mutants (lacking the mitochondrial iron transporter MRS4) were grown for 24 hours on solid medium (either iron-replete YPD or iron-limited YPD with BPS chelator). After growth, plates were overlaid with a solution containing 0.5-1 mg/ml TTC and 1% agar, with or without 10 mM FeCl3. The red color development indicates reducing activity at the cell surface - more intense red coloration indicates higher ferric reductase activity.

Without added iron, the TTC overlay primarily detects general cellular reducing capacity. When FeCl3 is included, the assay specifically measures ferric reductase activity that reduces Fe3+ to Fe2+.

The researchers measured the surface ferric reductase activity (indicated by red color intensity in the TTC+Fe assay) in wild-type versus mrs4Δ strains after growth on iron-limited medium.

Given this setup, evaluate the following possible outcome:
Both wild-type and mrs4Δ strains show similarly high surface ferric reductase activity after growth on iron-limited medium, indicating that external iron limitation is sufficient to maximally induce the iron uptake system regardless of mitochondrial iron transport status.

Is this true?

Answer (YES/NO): NO